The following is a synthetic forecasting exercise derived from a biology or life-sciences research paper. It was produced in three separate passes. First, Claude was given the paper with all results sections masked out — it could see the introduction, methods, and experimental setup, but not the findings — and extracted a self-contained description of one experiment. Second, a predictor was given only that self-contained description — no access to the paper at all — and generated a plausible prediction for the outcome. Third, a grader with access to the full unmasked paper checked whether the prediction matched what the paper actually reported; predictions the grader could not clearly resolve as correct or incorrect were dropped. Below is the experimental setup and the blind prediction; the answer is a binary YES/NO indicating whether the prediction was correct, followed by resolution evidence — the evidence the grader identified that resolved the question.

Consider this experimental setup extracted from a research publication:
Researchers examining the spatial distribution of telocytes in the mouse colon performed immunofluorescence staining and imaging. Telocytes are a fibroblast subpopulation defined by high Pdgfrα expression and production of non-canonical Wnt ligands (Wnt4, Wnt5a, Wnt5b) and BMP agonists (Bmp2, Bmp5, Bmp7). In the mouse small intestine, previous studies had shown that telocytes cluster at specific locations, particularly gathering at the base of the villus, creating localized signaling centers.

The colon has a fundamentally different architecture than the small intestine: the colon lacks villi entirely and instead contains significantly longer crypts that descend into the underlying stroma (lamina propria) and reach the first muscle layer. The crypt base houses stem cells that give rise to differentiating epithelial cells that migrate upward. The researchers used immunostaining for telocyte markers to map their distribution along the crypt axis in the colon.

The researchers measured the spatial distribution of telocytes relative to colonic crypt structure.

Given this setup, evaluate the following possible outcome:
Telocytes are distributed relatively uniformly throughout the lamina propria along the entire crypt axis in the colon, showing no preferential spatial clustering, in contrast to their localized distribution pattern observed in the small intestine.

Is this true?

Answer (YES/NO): YES